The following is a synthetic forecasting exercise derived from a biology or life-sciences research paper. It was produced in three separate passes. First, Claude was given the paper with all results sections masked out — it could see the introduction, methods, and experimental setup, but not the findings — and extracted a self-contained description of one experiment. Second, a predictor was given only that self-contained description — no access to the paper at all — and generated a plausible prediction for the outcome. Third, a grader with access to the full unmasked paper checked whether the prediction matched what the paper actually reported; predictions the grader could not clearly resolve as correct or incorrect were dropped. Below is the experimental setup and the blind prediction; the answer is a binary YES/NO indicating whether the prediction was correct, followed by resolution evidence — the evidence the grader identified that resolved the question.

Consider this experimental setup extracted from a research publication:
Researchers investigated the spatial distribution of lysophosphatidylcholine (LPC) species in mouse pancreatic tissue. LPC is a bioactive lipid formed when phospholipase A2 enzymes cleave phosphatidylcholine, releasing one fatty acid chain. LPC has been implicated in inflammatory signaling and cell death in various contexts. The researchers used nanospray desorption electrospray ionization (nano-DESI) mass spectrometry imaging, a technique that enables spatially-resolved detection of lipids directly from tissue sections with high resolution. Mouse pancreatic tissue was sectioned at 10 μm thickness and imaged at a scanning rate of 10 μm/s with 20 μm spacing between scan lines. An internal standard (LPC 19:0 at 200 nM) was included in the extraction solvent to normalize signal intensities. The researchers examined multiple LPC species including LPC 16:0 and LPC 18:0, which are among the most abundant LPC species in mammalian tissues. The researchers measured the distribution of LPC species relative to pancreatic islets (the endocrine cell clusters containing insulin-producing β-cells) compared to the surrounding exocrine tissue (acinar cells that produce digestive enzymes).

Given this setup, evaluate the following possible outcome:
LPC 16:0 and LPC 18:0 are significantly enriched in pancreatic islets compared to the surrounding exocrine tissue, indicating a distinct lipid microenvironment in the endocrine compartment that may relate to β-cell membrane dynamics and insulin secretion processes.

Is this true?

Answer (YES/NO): NO